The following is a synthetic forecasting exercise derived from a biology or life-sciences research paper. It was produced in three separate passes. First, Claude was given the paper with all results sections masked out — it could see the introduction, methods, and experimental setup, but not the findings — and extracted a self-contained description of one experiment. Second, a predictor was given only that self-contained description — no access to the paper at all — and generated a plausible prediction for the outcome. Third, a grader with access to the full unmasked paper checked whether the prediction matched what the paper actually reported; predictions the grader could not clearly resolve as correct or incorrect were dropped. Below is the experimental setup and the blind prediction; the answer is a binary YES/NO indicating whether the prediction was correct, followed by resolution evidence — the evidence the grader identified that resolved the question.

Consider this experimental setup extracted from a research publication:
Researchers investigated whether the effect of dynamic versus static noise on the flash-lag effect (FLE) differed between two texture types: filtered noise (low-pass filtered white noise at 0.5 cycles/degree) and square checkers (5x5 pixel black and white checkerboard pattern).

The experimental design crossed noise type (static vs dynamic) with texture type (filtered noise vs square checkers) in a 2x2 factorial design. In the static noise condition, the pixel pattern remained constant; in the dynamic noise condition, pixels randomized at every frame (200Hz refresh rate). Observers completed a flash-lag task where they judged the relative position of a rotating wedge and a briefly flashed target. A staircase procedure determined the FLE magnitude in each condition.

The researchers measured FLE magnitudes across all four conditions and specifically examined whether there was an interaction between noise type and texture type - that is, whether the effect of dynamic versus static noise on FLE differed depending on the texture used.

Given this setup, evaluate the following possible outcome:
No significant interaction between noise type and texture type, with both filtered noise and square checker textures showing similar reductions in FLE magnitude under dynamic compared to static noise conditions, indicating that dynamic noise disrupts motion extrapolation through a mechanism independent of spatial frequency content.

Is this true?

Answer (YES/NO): NO